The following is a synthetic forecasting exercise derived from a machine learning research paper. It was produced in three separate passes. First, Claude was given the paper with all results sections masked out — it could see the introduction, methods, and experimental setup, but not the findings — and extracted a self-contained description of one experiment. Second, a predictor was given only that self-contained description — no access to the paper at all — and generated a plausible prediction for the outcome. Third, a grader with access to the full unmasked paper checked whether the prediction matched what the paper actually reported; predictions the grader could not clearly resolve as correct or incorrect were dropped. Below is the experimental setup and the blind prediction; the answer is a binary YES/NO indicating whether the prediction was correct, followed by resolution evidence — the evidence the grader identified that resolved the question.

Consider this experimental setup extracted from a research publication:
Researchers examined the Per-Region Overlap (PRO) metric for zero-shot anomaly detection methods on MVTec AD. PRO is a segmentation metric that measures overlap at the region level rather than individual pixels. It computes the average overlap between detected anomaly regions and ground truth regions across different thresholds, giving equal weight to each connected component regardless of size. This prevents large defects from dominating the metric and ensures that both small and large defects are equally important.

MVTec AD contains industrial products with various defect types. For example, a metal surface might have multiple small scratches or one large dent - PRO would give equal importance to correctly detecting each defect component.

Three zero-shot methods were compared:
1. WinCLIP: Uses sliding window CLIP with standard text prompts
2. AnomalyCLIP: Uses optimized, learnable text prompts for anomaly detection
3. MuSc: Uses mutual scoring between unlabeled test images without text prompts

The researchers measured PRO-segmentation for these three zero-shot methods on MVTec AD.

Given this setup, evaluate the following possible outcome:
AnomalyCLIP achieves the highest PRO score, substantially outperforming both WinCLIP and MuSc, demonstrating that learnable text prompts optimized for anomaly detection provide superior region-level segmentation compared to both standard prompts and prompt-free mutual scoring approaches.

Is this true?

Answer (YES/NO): NO